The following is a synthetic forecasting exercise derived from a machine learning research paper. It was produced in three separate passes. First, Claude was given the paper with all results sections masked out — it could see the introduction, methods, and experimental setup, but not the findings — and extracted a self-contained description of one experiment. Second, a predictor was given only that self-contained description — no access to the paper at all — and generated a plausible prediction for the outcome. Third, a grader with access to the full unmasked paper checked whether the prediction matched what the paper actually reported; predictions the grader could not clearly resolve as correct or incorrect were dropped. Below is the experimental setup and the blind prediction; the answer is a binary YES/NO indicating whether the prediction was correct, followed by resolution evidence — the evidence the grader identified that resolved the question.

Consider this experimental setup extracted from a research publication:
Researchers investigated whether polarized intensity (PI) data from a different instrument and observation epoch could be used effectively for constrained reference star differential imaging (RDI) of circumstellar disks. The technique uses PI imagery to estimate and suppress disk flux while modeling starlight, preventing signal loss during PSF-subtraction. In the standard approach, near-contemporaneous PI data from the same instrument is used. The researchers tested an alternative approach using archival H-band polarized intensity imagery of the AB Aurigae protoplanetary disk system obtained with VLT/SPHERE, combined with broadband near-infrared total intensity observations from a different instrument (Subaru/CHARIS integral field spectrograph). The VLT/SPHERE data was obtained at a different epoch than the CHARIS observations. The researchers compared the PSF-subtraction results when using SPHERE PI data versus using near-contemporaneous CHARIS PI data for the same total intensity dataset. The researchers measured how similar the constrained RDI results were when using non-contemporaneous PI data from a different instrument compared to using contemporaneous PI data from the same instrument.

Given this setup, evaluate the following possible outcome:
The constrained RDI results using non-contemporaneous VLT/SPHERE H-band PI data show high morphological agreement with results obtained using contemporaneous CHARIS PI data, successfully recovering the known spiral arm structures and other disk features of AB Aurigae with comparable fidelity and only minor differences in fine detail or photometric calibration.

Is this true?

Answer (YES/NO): YES